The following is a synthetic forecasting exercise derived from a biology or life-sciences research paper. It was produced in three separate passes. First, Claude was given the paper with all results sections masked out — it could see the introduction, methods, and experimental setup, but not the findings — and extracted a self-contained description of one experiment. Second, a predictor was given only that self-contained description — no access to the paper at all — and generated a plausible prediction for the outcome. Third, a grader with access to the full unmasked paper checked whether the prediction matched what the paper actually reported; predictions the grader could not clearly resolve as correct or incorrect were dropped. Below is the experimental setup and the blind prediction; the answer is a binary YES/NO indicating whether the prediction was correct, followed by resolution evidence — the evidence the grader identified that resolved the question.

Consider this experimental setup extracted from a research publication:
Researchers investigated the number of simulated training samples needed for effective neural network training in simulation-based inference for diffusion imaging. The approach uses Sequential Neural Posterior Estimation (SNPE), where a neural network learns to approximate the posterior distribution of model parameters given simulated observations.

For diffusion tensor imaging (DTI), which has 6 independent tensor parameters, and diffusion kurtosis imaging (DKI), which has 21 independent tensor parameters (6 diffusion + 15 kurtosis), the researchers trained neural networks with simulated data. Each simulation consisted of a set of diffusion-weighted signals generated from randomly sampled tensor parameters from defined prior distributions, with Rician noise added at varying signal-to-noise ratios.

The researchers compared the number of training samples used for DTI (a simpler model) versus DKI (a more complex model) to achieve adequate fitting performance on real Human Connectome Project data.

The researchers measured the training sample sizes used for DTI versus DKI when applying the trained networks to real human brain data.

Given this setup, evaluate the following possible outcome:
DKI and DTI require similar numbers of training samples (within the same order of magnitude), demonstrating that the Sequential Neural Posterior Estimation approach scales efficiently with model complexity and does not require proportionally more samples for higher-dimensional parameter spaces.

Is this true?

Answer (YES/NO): YES